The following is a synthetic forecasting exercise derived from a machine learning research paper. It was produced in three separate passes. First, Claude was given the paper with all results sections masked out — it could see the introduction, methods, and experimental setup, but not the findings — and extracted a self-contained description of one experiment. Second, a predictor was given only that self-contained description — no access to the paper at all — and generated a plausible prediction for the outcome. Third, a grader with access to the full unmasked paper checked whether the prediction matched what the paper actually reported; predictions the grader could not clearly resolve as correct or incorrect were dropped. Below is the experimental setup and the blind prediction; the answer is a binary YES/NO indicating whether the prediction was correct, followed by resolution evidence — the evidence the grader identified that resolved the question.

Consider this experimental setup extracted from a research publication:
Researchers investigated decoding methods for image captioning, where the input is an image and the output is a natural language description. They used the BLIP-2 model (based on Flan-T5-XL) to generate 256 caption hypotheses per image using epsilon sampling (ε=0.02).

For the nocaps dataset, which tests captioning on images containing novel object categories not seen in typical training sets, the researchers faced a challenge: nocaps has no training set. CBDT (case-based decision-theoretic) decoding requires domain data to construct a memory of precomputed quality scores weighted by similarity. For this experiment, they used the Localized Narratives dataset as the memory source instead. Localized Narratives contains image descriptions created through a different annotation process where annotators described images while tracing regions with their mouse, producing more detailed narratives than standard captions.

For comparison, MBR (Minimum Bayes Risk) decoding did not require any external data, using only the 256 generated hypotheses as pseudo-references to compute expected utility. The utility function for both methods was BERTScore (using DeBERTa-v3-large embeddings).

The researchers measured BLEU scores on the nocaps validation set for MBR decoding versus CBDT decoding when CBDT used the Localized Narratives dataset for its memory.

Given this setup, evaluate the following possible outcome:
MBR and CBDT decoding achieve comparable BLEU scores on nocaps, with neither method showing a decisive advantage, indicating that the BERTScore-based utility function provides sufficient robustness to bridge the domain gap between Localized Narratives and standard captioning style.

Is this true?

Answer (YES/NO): NO